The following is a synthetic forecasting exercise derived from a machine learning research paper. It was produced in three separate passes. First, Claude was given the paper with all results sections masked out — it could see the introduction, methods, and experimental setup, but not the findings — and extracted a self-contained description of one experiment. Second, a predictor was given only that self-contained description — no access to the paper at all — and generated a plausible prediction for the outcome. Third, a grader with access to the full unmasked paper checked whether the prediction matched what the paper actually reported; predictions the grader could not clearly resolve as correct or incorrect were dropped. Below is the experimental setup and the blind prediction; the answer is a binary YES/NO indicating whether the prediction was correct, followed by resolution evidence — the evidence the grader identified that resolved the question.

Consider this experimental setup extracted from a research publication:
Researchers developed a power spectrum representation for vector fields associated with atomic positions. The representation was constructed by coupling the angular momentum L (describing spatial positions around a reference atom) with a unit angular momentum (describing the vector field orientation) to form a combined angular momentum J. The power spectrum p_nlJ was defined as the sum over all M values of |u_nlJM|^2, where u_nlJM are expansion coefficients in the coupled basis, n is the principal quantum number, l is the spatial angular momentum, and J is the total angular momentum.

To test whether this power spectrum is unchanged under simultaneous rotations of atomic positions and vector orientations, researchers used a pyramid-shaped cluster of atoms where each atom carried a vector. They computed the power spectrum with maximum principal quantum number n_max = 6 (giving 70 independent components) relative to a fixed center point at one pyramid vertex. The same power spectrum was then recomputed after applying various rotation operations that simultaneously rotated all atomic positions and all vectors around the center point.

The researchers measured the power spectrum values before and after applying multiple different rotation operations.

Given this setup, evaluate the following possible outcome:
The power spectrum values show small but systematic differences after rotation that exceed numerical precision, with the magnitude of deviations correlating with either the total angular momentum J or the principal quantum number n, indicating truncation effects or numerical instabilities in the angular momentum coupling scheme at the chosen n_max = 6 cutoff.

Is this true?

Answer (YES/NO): NO